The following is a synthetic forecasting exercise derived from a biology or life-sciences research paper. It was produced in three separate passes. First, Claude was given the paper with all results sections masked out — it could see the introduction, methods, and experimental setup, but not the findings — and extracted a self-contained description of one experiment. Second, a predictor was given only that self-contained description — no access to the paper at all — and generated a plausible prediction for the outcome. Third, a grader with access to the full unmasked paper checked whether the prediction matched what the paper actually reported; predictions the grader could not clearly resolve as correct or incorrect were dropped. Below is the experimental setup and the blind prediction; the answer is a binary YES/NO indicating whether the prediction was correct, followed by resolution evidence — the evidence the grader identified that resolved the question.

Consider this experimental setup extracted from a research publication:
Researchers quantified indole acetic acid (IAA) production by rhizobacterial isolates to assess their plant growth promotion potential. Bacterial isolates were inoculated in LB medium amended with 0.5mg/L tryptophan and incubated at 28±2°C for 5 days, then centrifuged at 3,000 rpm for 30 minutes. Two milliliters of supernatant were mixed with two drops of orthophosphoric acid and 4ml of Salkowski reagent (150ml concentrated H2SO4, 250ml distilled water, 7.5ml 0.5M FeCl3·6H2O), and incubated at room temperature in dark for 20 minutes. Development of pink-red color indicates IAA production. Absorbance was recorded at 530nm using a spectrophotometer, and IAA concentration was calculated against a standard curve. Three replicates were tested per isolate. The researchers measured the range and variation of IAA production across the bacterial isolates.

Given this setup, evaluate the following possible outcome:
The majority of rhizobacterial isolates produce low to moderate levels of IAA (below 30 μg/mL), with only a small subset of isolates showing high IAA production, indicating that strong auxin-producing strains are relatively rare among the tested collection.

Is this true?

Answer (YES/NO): YES